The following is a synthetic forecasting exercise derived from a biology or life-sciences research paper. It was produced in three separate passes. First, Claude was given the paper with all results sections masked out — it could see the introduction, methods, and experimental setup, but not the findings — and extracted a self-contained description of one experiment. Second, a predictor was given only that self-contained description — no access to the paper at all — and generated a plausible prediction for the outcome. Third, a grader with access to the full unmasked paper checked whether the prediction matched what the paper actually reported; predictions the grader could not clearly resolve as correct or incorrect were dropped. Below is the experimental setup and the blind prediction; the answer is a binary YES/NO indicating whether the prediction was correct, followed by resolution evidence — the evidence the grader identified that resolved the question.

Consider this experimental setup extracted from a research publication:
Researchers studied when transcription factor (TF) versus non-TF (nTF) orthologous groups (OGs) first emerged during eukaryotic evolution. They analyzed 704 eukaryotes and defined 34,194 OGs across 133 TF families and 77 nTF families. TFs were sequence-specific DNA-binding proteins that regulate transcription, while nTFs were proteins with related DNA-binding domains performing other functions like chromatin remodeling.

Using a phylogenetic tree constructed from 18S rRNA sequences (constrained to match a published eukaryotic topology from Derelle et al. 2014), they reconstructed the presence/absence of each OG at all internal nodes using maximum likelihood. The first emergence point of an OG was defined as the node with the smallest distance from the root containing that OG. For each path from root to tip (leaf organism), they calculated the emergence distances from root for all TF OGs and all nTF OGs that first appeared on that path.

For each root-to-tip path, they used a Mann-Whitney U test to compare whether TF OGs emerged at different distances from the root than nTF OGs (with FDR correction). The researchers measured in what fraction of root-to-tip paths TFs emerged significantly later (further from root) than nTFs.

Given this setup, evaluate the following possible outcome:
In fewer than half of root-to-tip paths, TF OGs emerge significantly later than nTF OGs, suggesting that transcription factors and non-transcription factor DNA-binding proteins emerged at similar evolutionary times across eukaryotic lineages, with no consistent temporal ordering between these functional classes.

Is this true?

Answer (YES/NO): NO